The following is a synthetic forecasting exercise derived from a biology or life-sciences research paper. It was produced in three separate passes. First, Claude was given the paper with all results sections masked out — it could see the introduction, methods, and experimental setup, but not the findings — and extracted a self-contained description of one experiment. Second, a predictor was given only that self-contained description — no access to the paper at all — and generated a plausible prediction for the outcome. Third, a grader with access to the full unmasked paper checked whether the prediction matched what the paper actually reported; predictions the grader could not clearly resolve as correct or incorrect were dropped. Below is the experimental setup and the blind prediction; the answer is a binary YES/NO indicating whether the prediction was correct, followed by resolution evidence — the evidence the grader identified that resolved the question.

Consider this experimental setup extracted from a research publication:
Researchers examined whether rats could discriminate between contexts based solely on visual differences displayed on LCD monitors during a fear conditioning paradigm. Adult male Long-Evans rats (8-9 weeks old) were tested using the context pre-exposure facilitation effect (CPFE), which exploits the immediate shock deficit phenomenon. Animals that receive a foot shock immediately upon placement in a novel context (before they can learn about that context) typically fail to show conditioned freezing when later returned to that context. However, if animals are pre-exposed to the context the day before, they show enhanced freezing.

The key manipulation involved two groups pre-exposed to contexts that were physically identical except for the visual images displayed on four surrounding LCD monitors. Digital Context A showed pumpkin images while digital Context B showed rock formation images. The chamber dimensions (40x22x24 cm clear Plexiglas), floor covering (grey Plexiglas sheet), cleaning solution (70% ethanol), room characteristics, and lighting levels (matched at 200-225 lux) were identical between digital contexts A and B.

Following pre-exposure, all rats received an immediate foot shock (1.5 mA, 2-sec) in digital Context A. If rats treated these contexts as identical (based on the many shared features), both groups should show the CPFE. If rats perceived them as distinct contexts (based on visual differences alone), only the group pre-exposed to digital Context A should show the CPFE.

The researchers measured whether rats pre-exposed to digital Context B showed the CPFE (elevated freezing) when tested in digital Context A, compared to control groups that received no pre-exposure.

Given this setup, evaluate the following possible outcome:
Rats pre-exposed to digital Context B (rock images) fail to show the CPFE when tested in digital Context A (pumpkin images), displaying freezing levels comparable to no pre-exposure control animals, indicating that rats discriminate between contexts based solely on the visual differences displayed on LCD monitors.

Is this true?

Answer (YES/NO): YES